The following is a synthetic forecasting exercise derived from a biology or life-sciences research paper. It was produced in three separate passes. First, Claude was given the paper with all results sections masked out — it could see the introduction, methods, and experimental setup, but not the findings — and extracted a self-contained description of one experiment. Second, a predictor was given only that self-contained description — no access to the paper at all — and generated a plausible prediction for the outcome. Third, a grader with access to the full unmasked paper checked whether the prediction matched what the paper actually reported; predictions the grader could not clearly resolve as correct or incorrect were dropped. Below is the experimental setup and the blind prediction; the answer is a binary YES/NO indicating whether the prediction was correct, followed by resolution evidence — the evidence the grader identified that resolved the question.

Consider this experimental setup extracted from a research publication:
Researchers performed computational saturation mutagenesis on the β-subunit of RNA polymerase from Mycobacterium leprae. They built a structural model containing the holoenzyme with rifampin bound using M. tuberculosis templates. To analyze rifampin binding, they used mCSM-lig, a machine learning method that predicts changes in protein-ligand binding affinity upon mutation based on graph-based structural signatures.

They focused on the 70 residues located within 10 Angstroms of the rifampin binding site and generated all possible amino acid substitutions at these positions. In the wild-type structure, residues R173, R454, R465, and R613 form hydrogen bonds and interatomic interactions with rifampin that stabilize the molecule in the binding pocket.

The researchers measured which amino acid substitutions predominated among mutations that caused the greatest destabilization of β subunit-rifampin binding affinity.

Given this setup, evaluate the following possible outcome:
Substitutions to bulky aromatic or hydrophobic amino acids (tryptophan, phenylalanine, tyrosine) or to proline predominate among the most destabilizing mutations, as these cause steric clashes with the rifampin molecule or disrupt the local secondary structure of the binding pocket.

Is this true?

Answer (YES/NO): NO